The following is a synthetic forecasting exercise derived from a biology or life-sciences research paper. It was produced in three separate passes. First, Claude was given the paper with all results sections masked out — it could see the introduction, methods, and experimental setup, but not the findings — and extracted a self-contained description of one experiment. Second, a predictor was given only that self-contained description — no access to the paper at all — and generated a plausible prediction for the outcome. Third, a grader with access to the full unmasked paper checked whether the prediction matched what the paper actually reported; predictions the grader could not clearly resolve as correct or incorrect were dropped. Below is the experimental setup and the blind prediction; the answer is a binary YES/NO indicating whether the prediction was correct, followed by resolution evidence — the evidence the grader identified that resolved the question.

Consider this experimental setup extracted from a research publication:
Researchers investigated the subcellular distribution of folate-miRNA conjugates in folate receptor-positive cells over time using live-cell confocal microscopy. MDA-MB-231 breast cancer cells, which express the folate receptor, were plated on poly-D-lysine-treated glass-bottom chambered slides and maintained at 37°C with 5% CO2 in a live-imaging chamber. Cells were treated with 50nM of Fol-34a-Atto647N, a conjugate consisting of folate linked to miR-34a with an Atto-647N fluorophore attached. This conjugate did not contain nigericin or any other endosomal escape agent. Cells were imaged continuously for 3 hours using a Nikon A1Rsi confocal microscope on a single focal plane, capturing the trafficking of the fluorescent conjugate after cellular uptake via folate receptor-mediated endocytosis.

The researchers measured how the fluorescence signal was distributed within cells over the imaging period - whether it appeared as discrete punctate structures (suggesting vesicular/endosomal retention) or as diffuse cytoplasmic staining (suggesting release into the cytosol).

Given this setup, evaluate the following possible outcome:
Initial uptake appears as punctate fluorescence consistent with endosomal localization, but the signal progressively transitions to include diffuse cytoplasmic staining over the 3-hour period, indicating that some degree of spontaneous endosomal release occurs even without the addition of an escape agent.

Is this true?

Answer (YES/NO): NO